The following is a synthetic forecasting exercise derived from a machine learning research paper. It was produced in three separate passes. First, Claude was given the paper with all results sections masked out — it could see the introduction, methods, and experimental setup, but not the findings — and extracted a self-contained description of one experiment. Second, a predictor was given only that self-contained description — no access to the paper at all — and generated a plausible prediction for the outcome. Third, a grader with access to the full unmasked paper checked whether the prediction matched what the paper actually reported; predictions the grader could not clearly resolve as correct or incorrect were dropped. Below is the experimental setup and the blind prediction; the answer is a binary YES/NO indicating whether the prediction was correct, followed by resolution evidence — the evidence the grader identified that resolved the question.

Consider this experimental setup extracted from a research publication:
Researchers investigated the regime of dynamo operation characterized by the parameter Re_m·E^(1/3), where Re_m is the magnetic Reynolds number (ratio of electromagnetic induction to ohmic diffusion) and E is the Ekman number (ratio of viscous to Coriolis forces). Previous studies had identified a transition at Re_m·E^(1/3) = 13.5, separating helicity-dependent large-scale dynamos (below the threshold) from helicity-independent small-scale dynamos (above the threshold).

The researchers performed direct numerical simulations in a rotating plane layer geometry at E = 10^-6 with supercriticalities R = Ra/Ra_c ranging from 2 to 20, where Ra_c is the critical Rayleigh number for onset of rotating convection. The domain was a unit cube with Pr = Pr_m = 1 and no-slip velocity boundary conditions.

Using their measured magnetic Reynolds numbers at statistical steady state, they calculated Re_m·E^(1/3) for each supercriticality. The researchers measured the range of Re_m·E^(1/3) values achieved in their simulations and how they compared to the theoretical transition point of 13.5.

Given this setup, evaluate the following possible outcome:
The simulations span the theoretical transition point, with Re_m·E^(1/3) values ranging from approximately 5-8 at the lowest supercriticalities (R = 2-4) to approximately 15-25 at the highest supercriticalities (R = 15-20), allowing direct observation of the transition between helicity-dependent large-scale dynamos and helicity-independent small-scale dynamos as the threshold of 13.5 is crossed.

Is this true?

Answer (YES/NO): NO